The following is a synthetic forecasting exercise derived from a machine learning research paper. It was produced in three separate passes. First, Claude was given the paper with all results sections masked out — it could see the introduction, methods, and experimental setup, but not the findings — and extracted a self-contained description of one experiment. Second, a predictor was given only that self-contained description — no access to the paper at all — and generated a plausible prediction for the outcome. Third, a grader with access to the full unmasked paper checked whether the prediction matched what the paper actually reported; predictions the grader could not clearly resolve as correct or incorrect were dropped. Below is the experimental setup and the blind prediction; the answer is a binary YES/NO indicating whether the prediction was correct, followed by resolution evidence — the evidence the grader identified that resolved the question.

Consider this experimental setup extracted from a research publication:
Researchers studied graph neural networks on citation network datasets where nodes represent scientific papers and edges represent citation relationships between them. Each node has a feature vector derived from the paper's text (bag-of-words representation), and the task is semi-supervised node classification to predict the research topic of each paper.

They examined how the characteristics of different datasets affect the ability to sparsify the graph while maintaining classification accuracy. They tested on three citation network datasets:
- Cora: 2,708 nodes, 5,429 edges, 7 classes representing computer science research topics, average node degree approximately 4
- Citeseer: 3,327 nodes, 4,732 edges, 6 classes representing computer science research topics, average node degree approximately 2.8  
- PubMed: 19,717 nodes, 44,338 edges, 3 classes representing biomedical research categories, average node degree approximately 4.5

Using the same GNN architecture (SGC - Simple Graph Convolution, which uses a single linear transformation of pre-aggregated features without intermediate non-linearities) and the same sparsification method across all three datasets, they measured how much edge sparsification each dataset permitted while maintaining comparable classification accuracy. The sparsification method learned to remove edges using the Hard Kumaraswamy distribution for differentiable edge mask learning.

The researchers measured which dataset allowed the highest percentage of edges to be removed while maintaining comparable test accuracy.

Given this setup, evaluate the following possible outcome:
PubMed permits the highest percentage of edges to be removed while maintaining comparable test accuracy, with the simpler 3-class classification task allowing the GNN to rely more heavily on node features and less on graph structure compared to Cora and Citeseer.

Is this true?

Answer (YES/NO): YES